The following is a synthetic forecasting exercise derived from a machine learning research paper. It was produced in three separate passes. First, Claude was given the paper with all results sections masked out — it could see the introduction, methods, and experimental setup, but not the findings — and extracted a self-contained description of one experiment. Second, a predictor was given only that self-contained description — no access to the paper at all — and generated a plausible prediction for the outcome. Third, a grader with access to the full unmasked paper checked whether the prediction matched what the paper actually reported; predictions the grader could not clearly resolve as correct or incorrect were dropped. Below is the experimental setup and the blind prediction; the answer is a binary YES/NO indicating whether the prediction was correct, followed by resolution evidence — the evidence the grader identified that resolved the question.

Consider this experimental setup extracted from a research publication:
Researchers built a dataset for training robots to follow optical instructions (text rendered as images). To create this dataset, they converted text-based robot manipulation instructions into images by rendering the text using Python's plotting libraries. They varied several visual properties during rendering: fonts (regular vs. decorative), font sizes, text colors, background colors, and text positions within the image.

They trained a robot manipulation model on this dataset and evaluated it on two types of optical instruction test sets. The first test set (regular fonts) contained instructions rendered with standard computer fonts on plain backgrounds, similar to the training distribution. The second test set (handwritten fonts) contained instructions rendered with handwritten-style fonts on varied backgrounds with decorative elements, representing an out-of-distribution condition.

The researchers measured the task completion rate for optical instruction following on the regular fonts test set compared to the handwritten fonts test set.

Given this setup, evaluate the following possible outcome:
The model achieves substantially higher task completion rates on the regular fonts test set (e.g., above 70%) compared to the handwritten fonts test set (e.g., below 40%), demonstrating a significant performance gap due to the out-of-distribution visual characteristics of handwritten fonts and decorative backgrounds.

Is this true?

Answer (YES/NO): NO